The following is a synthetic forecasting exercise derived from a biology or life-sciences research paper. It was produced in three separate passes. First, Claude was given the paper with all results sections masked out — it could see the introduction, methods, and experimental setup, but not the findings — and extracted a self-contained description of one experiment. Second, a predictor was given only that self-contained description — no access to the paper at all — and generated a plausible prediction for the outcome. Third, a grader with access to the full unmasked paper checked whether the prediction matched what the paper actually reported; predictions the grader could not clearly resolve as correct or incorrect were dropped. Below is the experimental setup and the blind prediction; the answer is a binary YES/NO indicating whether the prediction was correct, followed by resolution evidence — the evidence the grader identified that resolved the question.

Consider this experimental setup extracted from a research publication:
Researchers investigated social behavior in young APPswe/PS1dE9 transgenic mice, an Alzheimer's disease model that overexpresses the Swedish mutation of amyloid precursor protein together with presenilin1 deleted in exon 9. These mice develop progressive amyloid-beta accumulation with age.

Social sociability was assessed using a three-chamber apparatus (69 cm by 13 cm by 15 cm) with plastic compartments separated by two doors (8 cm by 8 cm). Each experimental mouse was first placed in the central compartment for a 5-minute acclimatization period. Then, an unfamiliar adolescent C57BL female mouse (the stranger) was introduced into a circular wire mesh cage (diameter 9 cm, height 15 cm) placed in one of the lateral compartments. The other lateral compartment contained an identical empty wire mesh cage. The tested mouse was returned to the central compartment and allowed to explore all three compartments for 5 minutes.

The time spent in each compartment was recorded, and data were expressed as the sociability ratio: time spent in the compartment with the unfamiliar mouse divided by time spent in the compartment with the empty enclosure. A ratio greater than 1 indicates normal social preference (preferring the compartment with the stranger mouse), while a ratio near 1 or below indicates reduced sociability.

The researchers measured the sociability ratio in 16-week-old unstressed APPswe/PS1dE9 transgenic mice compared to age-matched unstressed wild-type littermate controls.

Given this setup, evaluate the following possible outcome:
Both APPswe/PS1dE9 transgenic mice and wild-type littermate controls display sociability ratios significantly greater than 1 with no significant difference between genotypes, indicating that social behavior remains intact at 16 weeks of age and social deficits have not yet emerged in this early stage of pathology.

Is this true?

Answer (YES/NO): NO